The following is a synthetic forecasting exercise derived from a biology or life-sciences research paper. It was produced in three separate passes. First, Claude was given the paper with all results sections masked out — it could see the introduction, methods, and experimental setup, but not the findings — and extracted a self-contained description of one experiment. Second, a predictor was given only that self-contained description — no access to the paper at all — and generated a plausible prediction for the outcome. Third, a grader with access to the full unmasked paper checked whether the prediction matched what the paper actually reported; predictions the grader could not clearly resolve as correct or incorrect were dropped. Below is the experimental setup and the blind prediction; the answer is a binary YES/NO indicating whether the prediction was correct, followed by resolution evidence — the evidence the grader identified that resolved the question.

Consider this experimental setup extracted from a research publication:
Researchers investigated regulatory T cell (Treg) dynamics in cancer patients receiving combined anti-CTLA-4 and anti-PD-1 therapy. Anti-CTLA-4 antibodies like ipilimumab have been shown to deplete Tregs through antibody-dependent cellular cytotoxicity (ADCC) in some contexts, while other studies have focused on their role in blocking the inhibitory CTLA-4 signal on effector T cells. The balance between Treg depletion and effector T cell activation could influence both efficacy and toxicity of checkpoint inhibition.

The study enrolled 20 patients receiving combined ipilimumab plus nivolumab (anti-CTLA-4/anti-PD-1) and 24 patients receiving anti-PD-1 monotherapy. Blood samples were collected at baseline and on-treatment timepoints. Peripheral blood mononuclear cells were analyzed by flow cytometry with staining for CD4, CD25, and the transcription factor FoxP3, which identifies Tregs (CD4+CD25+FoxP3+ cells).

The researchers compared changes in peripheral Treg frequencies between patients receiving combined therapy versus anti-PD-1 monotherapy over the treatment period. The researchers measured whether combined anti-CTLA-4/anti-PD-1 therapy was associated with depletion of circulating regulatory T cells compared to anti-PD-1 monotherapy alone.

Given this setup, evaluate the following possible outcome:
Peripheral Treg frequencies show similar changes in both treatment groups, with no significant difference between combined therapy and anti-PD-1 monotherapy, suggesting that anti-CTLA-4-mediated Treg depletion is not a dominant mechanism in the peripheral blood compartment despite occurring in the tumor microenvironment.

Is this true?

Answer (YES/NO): NO